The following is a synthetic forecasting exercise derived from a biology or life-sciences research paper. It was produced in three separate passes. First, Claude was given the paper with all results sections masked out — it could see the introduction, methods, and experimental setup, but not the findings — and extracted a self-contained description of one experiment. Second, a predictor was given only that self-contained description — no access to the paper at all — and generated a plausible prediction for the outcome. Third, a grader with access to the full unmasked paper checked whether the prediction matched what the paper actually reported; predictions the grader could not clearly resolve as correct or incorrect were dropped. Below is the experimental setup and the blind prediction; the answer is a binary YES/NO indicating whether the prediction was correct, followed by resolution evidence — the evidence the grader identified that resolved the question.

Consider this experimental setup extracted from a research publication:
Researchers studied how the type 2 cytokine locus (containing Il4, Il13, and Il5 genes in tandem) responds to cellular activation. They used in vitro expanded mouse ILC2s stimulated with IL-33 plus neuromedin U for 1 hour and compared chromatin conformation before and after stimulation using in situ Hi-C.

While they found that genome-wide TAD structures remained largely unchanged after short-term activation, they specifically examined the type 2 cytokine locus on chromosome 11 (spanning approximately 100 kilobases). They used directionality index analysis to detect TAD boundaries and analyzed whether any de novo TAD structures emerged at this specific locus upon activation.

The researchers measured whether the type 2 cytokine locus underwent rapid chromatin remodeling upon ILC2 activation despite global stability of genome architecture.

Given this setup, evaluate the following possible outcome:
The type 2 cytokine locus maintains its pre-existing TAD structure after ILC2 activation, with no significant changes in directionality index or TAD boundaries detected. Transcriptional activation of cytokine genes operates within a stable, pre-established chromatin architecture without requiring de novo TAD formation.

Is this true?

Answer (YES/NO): NO